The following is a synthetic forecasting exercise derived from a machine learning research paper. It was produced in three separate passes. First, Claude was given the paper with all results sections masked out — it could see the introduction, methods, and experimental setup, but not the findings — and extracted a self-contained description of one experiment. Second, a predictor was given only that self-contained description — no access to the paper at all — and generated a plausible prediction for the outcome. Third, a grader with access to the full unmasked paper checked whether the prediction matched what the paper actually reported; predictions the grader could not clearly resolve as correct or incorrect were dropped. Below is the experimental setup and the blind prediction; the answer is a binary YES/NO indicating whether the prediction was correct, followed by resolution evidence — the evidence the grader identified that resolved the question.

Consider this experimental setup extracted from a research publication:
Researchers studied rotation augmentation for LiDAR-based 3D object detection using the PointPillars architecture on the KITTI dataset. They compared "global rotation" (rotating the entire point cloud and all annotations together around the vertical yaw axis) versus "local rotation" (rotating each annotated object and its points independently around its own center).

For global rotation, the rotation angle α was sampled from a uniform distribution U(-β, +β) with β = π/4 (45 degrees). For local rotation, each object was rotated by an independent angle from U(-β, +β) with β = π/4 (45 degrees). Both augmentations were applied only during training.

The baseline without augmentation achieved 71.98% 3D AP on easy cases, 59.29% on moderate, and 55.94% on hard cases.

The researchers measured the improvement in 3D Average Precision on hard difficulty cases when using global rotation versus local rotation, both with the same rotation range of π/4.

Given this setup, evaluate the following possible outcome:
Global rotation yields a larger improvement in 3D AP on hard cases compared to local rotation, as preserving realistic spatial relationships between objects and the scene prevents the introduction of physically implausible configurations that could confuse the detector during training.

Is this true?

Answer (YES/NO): YES